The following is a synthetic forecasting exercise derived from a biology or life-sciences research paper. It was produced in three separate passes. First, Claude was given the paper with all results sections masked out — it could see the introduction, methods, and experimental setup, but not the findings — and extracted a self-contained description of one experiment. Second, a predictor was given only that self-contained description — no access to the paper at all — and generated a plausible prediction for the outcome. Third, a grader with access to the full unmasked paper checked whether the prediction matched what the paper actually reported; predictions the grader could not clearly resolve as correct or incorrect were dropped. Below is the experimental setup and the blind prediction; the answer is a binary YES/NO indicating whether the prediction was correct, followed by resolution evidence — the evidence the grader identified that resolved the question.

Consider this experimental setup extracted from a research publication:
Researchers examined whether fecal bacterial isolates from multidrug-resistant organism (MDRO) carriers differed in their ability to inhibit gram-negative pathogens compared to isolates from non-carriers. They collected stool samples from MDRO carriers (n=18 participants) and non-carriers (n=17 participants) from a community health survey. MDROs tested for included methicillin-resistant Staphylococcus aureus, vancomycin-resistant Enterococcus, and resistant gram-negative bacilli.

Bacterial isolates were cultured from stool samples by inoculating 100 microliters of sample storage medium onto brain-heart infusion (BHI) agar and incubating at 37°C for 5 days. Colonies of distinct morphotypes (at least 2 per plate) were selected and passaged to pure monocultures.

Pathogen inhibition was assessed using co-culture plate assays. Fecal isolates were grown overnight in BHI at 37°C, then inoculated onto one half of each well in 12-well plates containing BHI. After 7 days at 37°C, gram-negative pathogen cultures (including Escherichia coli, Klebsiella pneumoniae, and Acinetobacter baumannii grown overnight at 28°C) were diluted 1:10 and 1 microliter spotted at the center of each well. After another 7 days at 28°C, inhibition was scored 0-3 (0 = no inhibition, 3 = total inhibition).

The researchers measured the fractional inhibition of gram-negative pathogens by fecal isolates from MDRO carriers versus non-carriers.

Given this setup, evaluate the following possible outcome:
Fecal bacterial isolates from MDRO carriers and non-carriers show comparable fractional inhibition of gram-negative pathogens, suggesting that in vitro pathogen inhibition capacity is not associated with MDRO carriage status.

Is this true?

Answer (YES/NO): YES